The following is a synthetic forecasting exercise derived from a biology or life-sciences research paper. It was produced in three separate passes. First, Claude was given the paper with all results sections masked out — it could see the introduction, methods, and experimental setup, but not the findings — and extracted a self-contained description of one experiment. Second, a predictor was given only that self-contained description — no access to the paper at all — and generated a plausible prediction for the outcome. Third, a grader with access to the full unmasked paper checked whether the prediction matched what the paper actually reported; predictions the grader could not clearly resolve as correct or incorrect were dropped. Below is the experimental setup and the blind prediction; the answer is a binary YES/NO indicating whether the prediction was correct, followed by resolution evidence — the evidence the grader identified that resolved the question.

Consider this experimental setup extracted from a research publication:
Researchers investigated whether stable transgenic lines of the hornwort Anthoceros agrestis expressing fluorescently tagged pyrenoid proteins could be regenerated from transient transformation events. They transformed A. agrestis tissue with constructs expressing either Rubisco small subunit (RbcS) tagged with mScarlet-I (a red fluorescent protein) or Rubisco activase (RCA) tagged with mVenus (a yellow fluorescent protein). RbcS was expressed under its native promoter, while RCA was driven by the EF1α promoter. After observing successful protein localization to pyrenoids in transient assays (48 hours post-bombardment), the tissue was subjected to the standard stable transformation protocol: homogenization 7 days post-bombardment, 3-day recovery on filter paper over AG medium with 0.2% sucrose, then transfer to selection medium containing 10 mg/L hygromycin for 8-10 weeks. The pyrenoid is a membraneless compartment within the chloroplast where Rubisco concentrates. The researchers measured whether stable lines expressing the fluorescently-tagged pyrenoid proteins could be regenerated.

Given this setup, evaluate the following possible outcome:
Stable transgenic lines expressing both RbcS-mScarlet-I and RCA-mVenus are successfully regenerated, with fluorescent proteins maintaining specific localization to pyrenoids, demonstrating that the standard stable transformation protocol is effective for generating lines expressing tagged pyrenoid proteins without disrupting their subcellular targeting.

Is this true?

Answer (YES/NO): YES